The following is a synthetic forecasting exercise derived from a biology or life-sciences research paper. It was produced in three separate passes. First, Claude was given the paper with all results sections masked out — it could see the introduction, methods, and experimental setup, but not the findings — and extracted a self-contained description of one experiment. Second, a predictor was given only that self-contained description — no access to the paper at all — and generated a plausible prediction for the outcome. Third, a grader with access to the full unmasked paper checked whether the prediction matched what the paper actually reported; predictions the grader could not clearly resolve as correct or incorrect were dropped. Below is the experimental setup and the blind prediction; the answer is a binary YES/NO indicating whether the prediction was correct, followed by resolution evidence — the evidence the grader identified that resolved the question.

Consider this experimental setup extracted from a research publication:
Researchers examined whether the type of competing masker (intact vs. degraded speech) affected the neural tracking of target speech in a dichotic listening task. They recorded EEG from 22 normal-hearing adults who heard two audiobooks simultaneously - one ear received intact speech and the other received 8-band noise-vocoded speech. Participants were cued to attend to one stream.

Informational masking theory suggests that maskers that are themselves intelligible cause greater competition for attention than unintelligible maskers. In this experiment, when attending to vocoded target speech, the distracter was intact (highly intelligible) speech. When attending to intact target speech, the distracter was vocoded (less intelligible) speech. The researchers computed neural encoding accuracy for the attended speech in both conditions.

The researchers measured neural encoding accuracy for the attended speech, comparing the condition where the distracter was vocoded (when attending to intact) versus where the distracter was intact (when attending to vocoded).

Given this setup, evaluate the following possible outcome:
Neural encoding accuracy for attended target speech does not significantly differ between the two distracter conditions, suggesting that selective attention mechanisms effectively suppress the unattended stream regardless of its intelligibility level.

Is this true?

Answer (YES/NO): YES